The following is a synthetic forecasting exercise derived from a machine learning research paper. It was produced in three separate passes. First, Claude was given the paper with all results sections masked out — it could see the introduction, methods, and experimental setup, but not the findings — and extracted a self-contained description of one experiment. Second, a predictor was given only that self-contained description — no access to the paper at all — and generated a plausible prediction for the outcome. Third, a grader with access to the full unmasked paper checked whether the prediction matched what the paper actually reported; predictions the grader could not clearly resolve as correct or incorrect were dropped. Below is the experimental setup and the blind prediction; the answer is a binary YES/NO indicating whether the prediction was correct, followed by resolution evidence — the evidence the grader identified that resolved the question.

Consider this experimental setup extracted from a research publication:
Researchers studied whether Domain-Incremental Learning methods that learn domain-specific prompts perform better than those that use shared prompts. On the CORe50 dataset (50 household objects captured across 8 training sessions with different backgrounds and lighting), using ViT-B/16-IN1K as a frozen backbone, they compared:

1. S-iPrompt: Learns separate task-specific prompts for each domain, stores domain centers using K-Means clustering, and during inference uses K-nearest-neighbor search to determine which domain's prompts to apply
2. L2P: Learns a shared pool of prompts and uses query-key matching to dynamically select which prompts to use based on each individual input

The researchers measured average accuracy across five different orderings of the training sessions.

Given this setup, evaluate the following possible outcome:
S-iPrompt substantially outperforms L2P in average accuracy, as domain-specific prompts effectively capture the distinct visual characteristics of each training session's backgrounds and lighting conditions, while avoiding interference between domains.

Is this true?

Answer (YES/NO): NO